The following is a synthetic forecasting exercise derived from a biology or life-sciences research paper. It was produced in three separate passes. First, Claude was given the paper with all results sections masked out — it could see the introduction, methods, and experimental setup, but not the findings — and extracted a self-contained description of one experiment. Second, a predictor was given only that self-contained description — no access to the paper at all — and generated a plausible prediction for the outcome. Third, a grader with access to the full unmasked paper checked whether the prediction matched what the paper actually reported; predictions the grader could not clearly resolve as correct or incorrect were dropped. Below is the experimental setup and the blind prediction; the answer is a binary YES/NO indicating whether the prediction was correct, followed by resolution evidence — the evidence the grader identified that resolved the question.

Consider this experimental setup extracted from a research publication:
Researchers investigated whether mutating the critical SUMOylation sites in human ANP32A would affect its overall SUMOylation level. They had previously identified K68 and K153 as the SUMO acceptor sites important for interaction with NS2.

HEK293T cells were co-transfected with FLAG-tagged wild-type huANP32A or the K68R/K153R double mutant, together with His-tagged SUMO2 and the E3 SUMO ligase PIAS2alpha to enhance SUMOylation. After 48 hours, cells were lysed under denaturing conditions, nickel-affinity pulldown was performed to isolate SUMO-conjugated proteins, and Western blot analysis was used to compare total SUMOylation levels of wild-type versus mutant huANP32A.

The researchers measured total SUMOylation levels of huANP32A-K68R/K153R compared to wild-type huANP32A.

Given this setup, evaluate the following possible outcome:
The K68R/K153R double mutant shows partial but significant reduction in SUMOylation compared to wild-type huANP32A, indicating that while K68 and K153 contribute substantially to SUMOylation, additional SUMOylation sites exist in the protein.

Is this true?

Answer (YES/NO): NO